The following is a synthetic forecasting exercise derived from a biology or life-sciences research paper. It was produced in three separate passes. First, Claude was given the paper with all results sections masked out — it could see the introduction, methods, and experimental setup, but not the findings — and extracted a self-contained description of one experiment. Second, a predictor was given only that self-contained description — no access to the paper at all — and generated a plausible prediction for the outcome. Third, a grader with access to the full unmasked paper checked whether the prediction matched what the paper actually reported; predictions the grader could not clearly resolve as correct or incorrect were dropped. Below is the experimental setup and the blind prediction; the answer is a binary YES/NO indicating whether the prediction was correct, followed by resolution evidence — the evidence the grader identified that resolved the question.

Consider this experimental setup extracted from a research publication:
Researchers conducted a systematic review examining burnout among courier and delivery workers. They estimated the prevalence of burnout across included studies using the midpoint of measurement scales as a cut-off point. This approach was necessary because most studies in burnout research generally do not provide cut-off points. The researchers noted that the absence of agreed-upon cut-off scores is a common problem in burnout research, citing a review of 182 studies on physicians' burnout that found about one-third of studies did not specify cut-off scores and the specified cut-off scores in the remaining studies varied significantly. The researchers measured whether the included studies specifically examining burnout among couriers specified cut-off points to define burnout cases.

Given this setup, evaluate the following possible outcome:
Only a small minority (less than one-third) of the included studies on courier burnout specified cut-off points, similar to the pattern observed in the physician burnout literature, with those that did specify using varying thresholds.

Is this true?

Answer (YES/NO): NO